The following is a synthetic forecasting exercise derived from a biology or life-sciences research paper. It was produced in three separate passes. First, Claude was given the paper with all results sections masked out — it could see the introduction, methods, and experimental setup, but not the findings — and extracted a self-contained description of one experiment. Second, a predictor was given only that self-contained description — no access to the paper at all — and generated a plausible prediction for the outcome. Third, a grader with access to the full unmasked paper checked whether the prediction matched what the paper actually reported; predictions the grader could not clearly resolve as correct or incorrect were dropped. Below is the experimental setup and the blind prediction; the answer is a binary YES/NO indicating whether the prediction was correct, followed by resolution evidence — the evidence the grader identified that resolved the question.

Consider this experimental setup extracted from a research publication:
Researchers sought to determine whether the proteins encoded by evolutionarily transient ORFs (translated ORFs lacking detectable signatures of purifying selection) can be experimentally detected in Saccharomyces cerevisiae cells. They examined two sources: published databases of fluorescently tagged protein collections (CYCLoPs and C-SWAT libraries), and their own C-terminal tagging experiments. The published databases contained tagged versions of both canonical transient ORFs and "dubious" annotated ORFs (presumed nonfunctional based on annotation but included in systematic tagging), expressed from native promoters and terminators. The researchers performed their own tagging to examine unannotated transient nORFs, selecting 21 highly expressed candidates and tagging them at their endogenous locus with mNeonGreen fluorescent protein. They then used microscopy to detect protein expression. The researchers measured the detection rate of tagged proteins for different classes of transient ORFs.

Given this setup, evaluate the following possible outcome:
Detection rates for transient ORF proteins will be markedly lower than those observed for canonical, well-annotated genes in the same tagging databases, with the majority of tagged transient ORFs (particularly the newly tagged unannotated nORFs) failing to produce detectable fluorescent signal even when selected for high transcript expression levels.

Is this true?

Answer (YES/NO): NO